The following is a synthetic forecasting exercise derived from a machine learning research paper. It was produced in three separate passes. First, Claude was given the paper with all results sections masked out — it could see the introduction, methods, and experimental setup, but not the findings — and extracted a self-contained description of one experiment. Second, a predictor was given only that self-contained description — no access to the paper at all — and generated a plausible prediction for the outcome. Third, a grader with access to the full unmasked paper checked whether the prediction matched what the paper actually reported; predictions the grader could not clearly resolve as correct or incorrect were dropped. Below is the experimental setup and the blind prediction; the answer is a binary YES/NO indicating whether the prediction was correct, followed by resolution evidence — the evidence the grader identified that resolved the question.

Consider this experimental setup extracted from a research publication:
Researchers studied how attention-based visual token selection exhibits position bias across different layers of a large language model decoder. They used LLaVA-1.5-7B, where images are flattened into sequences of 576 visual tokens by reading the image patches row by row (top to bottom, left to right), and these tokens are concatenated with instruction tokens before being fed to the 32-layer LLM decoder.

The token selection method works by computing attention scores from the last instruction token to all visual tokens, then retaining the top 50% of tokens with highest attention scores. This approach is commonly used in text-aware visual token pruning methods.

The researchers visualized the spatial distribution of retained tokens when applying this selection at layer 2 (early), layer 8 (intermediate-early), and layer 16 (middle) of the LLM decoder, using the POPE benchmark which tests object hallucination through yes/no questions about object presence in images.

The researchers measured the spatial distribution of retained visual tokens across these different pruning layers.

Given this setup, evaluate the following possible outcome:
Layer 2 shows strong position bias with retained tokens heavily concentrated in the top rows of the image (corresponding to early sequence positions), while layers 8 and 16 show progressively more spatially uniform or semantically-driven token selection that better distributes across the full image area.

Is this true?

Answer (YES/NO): NO